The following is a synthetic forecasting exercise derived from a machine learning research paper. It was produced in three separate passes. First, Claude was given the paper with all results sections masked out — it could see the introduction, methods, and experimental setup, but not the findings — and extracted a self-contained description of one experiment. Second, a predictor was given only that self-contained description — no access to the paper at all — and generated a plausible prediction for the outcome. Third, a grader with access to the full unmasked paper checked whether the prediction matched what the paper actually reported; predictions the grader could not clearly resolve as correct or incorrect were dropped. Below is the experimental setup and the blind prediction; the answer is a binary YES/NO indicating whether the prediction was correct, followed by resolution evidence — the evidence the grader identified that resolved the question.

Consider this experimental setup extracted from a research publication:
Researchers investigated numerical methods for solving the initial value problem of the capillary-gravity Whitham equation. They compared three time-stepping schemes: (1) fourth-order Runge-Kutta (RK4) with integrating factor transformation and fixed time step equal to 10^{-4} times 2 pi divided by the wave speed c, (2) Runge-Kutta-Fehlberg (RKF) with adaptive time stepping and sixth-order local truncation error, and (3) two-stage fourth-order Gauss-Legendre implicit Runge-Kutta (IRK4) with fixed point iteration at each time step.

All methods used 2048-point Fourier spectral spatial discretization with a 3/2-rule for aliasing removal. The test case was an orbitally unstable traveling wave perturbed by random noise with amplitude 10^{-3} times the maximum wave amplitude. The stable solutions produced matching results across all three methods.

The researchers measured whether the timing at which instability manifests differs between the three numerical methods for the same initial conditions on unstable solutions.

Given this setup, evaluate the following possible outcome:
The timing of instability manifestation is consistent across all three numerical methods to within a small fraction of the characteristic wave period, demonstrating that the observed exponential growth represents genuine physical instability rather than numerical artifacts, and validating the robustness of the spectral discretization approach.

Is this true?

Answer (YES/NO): NO